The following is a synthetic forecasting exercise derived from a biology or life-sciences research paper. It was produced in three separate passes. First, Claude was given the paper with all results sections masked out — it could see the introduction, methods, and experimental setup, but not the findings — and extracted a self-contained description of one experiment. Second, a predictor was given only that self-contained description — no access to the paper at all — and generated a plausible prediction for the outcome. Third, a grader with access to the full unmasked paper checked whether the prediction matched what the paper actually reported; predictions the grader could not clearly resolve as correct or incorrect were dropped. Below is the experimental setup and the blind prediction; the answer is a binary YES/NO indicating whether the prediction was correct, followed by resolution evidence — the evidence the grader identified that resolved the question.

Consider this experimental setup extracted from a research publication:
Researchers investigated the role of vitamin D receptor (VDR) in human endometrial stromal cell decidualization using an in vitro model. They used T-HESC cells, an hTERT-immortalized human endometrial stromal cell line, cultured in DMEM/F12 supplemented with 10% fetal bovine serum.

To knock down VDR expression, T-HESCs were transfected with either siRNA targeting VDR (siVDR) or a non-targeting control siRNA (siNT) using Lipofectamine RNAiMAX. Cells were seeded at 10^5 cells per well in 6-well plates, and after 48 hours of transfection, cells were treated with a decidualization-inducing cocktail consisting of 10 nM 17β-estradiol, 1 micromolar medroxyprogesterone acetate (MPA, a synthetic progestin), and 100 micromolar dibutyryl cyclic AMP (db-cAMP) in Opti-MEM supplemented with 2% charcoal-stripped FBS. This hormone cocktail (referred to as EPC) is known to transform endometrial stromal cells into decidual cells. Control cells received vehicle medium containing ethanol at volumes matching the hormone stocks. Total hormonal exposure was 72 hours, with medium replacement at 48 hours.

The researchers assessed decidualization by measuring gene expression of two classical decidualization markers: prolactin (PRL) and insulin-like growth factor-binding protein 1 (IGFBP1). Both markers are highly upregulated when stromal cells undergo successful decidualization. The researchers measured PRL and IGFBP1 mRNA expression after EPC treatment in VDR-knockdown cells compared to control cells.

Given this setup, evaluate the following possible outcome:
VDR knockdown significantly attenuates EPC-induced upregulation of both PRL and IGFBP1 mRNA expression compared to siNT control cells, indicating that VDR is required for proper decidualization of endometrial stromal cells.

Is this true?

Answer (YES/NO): NO